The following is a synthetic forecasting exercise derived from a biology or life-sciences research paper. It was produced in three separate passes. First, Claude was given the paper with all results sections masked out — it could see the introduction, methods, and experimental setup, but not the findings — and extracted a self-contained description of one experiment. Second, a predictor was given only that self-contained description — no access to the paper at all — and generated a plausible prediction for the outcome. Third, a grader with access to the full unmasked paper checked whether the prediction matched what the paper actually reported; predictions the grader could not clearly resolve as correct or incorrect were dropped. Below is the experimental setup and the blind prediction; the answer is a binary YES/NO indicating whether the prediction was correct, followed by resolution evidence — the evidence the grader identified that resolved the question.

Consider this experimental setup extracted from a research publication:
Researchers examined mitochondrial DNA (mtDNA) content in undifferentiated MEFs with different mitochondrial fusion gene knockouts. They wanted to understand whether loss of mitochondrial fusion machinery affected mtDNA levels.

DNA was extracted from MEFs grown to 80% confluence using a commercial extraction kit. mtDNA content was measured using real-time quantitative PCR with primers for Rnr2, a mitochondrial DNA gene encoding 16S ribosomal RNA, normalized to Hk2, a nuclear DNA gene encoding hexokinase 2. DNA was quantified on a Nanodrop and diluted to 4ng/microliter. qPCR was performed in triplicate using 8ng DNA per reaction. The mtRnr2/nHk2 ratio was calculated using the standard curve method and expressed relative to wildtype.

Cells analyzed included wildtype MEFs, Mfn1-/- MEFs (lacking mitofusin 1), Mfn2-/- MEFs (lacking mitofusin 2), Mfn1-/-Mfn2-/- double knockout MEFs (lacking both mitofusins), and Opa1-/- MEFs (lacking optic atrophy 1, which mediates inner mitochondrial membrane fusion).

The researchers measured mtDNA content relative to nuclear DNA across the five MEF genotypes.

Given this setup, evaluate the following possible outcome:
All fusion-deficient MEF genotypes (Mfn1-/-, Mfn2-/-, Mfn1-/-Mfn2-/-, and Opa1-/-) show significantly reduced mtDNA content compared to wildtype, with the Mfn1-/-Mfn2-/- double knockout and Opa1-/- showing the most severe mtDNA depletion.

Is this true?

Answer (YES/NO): NO